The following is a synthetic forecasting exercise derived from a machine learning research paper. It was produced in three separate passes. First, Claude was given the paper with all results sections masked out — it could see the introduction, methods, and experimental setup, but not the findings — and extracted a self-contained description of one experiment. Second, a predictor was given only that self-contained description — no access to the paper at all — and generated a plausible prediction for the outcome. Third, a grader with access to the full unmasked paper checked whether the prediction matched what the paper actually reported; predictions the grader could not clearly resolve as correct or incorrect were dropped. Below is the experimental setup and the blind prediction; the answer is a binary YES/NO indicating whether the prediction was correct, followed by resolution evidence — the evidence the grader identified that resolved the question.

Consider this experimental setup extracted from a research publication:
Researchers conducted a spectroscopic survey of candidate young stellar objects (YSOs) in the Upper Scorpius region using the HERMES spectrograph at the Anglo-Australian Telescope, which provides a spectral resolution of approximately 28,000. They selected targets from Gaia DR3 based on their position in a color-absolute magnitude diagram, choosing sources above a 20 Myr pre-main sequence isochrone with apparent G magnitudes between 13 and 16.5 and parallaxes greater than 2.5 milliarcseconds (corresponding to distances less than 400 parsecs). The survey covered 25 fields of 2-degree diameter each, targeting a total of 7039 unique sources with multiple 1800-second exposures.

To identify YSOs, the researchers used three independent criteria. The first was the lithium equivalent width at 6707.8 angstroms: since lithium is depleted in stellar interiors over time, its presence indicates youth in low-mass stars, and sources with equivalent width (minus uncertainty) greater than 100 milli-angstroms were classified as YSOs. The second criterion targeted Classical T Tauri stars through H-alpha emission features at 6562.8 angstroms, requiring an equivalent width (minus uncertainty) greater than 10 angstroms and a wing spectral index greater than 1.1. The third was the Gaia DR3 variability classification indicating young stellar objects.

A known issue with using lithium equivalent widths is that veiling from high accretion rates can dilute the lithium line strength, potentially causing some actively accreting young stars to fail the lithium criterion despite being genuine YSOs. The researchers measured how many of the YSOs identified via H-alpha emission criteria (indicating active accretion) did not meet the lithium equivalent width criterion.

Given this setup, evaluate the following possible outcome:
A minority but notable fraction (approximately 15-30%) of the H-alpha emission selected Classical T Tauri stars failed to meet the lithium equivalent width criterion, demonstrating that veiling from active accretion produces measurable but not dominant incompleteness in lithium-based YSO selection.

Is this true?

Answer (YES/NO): YES